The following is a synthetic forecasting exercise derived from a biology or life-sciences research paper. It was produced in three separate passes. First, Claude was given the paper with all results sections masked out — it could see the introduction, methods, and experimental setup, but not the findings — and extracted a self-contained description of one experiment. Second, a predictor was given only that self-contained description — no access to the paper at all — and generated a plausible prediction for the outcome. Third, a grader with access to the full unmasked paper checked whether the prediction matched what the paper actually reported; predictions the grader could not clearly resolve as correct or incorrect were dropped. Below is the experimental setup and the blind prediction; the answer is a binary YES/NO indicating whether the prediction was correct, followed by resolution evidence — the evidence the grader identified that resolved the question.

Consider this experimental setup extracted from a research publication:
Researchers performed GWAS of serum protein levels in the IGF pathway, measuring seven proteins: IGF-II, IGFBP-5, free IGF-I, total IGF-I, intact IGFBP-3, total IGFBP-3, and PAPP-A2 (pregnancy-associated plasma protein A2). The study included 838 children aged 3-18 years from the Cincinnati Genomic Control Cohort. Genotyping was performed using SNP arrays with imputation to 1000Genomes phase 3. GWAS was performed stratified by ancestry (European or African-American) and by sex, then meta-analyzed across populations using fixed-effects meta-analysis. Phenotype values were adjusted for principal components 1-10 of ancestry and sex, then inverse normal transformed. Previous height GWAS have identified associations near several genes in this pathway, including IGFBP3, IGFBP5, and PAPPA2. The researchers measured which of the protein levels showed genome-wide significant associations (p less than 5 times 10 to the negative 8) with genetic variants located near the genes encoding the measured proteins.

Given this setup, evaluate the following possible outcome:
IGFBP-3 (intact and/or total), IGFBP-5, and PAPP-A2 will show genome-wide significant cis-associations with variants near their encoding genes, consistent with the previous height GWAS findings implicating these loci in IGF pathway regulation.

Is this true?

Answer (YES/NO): NO